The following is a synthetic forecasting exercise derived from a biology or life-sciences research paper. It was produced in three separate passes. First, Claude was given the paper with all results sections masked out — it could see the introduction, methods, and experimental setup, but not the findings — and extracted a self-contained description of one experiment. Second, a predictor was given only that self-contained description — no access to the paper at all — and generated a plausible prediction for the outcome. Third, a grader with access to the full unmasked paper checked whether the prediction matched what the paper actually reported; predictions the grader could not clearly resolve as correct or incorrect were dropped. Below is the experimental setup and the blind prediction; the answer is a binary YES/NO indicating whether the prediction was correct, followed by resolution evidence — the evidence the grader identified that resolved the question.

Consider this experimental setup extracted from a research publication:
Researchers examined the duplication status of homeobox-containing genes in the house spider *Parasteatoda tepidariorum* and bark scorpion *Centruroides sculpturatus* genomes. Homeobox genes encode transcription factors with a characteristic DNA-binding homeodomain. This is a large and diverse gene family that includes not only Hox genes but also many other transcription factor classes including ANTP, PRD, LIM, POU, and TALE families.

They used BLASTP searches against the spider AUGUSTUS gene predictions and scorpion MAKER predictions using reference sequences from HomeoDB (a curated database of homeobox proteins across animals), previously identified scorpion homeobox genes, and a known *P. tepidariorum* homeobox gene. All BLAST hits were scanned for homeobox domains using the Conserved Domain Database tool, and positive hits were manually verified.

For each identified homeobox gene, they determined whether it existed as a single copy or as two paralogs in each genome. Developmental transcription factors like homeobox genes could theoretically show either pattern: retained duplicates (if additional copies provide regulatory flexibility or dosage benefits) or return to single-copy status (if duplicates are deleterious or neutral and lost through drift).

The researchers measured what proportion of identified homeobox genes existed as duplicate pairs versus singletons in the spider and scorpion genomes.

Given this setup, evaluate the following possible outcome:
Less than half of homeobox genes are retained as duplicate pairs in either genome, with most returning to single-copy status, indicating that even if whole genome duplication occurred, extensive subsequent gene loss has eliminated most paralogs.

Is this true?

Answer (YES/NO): NO